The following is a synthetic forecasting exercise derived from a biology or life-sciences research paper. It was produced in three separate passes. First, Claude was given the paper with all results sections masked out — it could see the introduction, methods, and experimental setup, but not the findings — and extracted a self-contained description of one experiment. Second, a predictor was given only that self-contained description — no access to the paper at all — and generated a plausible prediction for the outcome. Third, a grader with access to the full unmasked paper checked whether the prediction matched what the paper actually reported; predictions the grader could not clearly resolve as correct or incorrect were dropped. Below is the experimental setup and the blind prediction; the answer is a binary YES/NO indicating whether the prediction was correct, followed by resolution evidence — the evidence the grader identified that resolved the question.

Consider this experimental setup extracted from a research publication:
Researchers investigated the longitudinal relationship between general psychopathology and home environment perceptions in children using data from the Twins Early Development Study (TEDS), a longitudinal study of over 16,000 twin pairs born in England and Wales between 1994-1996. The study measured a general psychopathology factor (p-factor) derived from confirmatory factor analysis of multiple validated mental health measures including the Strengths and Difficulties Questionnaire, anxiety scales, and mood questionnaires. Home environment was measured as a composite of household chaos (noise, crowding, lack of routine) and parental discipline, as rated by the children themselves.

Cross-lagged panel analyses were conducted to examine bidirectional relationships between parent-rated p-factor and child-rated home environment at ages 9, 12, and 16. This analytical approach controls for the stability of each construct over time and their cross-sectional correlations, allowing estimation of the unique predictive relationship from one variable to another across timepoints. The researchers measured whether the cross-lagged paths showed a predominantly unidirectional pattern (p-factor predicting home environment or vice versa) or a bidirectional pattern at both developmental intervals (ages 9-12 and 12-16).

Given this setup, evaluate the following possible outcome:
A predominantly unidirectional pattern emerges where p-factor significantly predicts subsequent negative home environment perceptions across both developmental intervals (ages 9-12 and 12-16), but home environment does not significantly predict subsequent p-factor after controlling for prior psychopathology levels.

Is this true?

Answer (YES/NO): NO